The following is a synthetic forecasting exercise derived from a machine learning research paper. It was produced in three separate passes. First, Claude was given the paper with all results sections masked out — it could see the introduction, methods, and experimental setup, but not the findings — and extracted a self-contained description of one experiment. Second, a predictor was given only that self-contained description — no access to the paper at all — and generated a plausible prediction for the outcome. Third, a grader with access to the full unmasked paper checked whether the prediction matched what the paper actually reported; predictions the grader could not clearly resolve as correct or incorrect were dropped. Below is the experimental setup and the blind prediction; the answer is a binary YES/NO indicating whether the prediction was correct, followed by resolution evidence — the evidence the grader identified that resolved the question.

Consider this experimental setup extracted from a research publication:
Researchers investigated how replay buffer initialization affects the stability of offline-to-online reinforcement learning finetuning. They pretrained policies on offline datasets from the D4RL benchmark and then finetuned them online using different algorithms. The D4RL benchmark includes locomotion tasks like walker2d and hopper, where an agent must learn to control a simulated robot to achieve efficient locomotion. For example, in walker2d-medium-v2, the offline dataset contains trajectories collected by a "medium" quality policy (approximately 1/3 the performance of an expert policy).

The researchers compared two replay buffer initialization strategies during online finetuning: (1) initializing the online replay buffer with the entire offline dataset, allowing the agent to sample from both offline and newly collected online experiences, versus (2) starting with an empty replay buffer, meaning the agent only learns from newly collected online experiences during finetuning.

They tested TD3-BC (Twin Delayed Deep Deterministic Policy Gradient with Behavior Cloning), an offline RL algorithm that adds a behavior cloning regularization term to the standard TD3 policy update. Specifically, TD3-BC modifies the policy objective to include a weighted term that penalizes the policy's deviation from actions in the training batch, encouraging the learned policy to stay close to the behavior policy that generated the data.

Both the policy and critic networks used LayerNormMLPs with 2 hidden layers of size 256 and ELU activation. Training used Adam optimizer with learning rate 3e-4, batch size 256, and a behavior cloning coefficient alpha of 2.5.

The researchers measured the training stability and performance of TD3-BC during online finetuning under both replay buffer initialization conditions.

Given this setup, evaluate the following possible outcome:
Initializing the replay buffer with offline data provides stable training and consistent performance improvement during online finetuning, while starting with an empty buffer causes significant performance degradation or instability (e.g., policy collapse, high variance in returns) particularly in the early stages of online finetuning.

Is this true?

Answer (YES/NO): NO